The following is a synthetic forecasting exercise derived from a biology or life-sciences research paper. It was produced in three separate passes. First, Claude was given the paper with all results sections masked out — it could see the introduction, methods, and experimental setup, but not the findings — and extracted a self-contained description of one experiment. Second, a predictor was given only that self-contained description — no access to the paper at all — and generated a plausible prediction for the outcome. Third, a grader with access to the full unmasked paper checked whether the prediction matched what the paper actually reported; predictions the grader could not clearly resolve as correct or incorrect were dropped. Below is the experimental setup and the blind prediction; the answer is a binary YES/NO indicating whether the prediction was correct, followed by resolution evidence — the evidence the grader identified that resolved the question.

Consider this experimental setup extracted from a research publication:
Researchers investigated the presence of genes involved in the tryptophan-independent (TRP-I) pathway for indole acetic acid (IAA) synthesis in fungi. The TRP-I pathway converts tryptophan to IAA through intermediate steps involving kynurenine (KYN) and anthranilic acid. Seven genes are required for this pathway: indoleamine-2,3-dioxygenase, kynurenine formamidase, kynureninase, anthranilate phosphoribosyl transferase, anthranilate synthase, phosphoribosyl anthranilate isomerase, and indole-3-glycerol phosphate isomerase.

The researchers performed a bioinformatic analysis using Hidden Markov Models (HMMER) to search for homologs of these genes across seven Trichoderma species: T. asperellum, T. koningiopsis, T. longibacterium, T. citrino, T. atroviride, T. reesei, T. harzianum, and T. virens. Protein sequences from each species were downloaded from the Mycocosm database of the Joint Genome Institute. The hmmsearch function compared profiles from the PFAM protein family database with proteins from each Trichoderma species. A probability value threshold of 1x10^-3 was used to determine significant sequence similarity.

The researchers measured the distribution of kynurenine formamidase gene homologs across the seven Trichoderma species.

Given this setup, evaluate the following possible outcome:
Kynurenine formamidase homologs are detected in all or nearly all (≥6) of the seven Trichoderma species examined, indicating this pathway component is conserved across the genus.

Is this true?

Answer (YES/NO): NO